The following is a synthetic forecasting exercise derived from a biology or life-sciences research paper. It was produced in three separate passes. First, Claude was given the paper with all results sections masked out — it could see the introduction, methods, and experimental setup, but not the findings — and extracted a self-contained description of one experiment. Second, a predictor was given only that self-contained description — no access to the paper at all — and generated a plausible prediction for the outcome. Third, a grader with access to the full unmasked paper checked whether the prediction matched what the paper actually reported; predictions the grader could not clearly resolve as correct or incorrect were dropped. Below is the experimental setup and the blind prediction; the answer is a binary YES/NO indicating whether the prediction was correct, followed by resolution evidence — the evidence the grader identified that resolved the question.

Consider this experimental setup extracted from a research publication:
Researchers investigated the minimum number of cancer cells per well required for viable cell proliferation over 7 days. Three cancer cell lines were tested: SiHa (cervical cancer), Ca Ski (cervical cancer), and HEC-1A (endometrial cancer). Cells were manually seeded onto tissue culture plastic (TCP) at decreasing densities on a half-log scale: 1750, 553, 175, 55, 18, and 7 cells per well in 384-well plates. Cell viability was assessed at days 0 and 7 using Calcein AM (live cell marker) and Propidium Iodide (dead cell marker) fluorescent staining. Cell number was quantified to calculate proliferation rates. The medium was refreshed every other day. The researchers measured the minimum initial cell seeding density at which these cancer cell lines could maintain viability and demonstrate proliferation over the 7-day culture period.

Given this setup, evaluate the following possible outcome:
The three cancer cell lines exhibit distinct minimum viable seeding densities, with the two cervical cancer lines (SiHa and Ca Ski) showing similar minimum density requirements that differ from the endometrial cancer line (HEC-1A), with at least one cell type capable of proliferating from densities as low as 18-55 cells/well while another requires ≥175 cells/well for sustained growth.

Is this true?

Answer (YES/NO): NO